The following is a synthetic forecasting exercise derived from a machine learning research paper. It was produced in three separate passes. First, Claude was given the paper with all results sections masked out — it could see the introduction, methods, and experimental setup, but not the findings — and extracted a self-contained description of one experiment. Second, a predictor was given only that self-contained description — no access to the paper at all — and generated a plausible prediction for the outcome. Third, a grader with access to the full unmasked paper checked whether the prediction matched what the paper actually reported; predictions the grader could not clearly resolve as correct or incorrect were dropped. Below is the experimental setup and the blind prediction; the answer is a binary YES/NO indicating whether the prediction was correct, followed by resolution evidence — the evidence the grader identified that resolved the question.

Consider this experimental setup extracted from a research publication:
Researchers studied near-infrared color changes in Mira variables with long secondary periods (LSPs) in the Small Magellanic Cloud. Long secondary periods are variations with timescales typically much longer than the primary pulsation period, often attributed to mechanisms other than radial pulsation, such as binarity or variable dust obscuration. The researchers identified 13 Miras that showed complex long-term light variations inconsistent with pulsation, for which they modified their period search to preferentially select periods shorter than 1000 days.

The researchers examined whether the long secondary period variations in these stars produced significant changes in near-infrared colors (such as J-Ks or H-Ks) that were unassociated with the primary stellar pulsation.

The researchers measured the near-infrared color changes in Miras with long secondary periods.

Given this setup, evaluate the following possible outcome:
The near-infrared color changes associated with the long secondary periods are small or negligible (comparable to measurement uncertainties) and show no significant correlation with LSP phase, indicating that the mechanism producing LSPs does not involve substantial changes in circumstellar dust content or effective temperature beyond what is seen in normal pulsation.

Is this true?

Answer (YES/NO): NO